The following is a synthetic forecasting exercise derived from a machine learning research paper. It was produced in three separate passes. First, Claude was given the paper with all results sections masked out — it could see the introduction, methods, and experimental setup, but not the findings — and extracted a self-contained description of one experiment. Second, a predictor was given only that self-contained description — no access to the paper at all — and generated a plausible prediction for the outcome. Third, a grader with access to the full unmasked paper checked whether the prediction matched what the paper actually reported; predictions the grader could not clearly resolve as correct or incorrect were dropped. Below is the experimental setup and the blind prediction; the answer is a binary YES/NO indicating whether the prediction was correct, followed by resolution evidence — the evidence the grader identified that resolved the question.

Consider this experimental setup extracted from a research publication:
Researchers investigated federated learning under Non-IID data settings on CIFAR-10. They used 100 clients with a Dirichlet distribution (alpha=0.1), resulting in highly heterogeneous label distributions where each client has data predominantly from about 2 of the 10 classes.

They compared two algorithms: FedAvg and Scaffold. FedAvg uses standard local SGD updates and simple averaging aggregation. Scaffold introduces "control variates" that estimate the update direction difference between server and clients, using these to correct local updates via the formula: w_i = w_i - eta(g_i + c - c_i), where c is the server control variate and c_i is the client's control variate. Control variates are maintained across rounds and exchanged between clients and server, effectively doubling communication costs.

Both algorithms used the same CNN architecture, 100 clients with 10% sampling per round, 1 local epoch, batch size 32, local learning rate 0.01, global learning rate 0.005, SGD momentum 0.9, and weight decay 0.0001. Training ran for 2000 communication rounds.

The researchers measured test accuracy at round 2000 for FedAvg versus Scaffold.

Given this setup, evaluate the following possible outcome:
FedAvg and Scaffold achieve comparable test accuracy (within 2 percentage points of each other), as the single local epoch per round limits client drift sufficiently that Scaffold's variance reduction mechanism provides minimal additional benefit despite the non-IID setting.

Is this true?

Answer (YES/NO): NO